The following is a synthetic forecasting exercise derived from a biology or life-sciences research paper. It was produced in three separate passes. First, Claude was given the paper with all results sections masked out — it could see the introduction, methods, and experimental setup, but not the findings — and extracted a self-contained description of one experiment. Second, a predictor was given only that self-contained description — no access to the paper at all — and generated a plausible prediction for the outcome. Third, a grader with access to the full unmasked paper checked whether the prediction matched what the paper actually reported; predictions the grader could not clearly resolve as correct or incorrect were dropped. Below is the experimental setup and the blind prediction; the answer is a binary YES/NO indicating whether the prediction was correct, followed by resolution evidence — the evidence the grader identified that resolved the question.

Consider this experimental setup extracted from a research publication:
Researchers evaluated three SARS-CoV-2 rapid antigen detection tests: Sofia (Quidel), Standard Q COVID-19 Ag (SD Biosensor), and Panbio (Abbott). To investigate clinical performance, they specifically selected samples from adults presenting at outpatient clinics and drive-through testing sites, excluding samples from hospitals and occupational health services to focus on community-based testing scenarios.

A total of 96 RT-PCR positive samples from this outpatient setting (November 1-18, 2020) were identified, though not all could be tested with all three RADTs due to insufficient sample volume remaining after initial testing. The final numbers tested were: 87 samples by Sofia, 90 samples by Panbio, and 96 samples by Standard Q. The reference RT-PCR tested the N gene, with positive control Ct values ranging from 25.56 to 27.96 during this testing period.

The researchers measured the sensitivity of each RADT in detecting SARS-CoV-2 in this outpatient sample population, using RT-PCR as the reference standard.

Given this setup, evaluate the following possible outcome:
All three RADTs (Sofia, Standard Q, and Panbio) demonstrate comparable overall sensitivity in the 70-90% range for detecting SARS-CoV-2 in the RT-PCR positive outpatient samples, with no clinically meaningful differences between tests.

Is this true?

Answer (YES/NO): NO